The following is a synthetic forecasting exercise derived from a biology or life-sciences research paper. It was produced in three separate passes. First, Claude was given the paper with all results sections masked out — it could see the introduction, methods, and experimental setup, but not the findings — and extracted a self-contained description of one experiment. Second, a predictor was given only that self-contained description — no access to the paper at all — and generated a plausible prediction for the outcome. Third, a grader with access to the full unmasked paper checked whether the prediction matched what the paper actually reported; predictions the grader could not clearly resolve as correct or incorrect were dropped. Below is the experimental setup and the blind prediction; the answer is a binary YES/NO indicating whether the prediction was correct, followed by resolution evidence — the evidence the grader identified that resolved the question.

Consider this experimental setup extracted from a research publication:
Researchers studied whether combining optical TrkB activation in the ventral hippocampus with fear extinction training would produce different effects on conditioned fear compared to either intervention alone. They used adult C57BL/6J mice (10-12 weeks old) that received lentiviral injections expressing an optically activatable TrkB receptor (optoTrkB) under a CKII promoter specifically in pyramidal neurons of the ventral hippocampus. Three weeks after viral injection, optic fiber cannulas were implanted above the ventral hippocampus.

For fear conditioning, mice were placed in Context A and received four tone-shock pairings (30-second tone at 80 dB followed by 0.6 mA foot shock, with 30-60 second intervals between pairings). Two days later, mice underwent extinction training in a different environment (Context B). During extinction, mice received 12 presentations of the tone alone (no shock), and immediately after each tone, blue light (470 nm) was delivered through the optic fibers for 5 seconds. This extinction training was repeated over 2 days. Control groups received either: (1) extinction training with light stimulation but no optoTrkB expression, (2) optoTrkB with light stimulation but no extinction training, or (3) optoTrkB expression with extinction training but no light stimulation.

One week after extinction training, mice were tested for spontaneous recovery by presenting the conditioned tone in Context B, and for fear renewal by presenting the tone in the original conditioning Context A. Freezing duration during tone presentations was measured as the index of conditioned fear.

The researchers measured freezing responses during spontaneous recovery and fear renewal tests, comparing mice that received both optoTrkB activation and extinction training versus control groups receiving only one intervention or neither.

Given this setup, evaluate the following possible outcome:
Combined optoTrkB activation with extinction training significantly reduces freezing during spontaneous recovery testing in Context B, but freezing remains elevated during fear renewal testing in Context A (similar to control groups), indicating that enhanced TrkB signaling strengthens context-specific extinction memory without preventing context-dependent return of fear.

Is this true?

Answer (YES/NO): NO